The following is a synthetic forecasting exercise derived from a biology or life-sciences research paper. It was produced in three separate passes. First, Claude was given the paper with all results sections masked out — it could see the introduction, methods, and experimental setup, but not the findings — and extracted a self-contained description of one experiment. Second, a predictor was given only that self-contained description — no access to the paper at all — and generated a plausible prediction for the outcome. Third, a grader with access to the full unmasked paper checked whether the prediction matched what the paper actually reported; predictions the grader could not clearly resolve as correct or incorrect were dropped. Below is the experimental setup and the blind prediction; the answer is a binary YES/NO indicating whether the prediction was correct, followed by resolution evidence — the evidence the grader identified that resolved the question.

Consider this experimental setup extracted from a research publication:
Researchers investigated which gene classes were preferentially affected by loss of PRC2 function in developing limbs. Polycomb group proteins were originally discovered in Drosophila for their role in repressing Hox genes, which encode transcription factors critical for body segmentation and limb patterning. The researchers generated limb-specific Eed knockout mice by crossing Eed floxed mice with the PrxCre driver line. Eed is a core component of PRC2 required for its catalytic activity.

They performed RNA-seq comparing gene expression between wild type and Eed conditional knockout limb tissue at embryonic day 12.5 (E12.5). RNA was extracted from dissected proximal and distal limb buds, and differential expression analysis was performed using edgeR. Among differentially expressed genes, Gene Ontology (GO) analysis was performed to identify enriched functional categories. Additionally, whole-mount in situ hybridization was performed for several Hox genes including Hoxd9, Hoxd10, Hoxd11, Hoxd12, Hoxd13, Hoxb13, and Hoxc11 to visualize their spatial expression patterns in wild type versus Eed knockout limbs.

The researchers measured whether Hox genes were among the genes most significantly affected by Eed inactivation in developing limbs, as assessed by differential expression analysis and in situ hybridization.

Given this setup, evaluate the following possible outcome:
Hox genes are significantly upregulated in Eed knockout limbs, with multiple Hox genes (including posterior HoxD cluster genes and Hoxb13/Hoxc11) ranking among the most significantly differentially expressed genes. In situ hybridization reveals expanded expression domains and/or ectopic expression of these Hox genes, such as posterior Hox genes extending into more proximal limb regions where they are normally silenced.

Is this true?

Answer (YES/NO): NO